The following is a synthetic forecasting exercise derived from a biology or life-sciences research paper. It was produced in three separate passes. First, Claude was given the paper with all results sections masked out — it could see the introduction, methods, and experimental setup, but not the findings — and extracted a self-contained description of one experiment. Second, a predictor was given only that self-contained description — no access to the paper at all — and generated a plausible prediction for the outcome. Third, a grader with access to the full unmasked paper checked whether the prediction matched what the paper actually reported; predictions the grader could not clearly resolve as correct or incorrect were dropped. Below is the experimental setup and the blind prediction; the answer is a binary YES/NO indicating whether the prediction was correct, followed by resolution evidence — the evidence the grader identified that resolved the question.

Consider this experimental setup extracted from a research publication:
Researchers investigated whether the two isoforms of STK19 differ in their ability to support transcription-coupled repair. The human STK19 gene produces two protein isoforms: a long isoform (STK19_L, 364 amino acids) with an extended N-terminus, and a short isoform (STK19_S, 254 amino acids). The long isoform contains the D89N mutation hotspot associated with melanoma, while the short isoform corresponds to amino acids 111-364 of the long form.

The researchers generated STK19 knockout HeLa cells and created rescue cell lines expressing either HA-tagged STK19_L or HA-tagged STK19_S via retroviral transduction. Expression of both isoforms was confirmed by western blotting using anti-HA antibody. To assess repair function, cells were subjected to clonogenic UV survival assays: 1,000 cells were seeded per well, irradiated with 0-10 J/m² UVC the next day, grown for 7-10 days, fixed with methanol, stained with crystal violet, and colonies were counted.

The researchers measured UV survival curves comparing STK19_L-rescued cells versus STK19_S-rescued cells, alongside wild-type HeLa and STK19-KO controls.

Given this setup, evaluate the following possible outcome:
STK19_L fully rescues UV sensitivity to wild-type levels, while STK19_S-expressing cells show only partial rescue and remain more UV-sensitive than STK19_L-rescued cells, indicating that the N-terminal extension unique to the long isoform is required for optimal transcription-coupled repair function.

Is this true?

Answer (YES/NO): NO